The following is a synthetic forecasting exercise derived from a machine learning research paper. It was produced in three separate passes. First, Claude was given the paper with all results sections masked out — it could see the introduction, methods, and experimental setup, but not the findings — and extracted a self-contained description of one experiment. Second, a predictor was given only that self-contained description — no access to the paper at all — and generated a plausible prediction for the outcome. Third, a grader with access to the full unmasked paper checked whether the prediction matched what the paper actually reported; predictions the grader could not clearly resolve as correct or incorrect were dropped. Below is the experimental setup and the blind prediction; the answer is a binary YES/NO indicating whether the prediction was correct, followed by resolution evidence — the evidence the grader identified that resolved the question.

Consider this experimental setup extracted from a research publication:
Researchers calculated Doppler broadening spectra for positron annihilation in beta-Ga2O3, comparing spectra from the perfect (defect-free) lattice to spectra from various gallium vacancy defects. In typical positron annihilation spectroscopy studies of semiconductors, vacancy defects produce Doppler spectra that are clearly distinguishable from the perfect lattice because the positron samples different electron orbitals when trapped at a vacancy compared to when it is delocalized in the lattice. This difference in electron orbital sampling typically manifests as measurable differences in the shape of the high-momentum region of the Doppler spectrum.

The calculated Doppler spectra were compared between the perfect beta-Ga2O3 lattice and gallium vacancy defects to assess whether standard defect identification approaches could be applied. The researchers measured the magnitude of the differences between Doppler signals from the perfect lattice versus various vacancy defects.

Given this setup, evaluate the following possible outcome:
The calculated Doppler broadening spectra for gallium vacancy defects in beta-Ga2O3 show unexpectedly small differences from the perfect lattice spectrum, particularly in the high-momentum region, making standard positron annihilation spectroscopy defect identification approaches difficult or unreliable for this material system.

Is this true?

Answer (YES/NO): YES